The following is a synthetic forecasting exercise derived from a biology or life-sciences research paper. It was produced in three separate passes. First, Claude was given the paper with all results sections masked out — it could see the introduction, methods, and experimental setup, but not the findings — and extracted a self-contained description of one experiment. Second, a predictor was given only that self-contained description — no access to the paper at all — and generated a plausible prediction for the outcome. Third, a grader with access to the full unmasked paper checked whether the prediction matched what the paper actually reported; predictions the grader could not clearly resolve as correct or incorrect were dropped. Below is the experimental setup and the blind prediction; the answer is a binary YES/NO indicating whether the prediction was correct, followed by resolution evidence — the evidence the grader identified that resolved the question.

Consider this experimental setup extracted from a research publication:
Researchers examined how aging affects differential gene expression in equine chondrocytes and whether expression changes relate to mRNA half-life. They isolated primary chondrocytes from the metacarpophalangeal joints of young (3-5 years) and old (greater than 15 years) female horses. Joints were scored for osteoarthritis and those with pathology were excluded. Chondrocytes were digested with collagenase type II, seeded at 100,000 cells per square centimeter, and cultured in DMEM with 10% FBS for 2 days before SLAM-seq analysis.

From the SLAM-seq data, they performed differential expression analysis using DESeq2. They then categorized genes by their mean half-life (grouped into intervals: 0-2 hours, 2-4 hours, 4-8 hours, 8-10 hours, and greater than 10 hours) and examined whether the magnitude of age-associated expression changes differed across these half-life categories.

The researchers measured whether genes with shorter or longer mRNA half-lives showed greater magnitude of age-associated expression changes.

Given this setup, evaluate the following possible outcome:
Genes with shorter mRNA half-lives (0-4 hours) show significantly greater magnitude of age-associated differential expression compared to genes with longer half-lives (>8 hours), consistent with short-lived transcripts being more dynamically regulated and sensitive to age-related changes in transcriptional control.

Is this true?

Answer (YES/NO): NO